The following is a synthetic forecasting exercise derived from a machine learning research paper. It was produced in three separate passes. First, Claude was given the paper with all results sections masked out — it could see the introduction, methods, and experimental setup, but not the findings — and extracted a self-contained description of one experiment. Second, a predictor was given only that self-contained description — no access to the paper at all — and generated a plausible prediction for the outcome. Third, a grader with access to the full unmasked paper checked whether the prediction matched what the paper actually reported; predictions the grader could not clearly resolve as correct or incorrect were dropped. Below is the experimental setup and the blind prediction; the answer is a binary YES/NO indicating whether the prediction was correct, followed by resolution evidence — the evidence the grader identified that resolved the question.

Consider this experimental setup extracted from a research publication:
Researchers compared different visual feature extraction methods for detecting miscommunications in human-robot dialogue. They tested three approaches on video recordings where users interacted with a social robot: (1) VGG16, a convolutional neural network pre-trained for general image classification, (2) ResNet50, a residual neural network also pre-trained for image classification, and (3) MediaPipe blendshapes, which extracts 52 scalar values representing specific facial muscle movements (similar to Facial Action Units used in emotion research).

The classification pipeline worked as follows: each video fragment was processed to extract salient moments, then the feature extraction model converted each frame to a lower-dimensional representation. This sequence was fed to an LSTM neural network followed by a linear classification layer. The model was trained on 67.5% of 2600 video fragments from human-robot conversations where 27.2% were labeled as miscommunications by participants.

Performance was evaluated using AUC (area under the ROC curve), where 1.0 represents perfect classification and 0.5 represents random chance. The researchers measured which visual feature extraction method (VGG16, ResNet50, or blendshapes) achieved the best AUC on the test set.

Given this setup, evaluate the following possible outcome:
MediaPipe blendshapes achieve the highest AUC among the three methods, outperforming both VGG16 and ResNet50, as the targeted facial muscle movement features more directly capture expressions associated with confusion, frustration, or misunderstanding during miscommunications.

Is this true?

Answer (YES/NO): NO